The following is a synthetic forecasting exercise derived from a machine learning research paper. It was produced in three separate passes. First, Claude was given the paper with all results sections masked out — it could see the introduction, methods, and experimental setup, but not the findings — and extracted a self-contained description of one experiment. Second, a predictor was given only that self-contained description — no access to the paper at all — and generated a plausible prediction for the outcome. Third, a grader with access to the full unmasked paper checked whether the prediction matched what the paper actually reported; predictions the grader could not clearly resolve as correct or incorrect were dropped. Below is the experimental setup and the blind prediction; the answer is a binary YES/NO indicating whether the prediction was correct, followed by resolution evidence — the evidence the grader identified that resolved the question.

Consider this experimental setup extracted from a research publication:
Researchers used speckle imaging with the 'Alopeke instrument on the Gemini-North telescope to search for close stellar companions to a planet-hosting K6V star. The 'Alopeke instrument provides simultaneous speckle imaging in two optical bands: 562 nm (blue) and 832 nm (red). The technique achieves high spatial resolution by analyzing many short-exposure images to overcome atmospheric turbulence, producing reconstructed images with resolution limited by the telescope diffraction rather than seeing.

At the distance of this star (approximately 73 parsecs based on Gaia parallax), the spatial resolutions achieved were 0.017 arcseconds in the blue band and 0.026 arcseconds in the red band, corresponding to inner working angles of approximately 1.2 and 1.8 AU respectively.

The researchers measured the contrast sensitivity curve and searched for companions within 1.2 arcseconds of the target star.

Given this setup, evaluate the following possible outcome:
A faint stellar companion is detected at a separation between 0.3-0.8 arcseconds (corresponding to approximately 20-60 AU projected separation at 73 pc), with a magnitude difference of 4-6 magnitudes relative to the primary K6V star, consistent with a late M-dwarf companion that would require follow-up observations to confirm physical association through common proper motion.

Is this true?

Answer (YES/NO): NO